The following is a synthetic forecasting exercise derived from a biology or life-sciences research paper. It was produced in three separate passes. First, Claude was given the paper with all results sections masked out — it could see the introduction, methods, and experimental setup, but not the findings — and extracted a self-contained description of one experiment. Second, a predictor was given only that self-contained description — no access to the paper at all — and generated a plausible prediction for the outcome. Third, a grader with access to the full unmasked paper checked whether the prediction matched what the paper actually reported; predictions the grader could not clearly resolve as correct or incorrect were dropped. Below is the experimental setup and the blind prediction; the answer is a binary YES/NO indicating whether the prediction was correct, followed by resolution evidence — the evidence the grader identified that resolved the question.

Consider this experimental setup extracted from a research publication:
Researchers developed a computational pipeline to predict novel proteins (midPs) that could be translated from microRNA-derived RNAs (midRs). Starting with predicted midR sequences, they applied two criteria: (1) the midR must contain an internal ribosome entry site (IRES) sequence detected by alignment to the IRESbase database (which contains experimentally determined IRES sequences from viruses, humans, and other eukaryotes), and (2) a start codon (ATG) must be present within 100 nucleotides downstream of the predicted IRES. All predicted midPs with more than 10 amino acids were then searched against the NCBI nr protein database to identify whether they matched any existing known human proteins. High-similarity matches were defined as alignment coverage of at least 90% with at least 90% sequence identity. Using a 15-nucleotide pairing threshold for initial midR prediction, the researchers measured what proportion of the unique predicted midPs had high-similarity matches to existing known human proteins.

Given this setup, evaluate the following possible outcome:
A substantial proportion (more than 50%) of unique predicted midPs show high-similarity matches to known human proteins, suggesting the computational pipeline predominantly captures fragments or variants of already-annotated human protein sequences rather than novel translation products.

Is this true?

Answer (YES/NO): NO